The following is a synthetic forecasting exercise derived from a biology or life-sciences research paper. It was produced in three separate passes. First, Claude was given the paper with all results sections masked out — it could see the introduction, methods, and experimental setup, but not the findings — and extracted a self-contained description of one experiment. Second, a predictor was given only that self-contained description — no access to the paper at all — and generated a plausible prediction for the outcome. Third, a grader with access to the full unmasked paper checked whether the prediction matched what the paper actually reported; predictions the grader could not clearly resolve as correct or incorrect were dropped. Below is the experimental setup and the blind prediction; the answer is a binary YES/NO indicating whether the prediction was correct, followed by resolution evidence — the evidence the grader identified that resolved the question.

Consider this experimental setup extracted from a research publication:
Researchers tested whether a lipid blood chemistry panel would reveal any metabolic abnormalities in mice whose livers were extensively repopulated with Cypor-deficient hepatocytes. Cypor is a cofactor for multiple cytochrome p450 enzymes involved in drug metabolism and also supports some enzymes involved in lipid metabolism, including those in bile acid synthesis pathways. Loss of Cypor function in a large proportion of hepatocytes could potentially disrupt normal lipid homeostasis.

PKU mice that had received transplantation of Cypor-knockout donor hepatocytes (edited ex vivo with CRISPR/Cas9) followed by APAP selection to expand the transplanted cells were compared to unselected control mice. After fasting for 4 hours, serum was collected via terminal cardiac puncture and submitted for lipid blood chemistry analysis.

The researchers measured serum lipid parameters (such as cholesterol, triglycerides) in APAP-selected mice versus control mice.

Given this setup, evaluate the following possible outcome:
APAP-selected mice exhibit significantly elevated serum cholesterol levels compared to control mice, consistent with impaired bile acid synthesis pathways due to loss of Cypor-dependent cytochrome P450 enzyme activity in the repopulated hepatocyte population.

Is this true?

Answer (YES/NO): NO